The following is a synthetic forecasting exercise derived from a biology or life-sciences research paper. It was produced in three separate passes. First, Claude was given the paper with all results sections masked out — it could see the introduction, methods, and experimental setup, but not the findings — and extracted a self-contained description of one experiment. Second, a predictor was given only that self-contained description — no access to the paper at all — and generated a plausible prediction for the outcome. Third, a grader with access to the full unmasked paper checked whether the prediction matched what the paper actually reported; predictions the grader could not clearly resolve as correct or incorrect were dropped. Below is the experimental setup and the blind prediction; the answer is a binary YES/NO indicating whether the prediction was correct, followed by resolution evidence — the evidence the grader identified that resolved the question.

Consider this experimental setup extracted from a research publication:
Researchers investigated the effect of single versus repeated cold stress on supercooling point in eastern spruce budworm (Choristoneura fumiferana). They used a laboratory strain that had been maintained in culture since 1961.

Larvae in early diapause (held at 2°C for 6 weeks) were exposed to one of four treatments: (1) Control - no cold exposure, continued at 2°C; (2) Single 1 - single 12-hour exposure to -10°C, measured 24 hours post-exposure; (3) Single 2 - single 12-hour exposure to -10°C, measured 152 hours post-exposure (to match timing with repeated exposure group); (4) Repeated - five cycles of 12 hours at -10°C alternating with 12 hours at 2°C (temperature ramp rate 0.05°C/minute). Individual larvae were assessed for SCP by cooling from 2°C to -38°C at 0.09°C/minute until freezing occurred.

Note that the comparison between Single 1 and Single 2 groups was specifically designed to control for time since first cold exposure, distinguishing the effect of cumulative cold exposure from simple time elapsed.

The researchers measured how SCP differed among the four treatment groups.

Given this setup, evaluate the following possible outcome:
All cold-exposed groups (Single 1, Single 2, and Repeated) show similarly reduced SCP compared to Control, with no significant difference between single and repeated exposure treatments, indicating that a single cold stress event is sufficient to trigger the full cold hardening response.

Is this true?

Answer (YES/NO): NO